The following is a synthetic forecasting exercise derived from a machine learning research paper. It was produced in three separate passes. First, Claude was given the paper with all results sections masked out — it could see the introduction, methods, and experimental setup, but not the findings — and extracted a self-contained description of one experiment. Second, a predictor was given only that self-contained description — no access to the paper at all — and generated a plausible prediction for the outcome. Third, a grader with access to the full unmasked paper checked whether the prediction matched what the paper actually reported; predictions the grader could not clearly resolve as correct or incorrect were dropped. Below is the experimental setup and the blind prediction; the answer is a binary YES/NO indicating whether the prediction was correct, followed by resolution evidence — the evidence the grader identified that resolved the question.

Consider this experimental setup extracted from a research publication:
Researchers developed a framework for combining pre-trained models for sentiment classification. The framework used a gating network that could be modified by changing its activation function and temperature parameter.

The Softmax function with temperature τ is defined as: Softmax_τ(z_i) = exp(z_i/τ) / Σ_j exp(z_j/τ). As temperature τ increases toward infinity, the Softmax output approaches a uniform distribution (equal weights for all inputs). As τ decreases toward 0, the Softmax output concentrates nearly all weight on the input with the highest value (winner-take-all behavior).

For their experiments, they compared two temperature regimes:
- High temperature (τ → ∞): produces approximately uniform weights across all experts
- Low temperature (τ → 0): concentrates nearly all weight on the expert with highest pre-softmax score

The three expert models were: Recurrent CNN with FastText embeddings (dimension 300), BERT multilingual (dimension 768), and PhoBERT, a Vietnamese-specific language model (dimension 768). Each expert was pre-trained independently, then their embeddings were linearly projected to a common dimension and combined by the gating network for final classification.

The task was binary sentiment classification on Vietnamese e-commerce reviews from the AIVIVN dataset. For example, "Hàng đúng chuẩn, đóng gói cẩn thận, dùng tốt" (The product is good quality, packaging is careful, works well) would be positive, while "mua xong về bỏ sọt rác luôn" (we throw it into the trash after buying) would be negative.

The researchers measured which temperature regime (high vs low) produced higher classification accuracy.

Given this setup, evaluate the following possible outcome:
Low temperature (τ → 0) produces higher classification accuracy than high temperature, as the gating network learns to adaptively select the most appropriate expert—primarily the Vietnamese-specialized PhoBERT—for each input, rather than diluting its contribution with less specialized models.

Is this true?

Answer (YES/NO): NO